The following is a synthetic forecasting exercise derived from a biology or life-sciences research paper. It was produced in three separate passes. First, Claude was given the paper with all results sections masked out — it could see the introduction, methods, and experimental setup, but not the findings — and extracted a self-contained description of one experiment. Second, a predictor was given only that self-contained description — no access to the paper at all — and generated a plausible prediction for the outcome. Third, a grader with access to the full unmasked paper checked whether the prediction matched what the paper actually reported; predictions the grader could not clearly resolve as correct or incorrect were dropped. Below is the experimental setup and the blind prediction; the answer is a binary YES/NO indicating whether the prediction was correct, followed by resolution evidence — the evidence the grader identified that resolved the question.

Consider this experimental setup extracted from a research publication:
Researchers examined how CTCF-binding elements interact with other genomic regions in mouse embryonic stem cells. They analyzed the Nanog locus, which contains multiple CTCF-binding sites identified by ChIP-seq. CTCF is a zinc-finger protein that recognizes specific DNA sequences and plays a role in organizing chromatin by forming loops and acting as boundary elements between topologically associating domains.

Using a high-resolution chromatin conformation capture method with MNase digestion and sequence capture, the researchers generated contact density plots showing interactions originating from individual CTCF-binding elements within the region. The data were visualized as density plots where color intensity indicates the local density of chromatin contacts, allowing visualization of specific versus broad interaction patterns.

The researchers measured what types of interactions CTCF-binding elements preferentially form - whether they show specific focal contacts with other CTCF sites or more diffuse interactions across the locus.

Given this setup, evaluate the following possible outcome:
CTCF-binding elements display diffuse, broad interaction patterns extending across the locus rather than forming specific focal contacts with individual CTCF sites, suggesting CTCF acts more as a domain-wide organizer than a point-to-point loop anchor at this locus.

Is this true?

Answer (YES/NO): NO